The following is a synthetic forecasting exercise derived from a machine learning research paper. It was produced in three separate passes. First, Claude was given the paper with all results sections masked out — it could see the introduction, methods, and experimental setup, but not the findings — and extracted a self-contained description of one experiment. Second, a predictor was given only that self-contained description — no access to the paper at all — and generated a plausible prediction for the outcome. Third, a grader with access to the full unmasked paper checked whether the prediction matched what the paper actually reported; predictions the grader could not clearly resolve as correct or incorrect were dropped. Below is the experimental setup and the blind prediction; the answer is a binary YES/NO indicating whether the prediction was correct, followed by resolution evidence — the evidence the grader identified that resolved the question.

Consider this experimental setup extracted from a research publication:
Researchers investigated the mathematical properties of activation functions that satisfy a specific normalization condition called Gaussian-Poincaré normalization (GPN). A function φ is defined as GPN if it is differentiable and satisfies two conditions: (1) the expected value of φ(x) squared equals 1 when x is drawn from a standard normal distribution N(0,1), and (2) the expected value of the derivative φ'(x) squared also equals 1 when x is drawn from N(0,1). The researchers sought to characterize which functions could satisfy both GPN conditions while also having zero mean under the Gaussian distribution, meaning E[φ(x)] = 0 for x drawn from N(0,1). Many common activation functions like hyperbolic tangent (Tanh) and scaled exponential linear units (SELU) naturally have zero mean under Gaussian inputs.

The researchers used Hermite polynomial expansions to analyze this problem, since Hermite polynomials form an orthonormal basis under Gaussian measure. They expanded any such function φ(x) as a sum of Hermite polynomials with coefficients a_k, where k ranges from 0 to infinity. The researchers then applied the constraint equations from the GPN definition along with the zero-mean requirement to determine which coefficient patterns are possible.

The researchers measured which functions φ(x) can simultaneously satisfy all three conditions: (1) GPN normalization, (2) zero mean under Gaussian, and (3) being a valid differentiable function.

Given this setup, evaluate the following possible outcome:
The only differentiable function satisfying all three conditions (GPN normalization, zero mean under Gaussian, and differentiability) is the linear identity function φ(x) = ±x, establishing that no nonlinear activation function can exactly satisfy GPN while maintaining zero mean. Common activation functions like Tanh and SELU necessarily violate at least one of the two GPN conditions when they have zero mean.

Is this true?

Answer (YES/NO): YES